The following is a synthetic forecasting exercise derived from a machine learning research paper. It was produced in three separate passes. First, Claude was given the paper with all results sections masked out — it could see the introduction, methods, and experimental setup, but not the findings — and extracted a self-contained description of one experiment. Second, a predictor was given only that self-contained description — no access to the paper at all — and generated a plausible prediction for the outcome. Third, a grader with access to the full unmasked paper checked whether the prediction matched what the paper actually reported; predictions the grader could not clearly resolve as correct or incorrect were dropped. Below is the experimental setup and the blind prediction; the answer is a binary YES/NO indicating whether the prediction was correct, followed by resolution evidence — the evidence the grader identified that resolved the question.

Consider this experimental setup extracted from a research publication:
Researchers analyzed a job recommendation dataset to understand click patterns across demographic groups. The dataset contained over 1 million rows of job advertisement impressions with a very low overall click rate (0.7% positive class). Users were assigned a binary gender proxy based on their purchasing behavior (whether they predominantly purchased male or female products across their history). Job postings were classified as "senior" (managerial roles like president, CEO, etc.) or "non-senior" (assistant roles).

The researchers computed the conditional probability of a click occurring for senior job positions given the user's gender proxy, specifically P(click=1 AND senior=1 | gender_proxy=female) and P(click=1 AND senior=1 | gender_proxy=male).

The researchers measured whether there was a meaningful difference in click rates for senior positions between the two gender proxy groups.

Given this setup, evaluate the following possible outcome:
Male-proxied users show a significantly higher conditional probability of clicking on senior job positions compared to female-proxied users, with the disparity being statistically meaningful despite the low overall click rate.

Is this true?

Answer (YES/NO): NO